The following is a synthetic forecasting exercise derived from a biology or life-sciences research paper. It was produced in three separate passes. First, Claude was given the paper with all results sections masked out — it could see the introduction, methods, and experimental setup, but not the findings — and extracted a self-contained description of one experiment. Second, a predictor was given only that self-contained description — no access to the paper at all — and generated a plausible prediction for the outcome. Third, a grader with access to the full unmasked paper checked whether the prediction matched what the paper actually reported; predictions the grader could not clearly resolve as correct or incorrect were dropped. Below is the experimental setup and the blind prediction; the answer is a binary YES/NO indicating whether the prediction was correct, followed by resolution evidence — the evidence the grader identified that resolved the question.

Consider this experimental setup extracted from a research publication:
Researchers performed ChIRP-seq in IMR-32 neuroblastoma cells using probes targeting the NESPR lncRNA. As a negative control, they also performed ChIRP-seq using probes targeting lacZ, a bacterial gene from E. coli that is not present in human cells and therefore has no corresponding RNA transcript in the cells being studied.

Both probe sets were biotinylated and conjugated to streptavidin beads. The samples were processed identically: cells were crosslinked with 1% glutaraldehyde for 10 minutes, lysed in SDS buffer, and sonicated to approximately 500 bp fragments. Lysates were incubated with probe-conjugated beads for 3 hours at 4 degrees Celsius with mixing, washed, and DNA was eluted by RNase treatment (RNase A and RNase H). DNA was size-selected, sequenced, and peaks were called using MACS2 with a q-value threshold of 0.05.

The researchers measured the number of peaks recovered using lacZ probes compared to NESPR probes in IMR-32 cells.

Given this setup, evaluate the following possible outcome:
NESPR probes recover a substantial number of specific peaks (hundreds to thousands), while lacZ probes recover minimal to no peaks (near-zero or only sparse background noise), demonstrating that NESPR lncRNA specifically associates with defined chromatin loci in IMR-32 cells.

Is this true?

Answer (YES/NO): NO